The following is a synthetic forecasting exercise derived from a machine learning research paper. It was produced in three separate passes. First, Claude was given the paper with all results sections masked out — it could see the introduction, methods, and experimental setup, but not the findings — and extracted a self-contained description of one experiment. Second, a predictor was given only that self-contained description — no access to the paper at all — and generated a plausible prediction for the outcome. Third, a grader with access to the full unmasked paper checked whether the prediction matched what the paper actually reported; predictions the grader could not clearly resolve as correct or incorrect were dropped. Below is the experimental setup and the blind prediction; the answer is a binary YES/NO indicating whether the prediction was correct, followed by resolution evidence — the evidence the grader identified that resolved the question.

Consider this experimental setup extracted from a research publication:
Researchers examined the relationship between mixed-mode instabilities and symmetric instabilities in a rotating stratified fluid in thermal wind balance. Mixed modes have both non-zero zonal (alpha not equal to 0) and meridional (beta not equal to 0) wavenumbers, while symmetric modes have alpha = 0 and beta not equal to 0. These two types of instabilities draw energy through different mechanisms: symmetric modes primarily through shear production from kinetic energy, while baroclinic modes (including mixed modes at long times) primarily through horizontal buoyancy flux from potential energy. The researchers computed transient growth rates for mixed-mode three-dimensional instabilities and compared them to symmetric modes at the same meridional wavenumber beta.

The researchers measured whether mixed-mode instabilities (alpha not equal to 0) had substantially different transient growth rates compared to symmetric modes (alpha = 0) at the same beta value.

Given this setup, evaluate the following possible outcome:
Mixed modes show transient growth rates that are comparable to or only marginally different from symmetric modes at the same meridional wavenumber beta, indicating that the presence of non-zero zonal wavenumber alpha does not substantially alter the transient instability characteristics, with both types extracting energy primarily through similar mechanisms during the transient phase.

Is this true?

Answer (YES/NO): YES